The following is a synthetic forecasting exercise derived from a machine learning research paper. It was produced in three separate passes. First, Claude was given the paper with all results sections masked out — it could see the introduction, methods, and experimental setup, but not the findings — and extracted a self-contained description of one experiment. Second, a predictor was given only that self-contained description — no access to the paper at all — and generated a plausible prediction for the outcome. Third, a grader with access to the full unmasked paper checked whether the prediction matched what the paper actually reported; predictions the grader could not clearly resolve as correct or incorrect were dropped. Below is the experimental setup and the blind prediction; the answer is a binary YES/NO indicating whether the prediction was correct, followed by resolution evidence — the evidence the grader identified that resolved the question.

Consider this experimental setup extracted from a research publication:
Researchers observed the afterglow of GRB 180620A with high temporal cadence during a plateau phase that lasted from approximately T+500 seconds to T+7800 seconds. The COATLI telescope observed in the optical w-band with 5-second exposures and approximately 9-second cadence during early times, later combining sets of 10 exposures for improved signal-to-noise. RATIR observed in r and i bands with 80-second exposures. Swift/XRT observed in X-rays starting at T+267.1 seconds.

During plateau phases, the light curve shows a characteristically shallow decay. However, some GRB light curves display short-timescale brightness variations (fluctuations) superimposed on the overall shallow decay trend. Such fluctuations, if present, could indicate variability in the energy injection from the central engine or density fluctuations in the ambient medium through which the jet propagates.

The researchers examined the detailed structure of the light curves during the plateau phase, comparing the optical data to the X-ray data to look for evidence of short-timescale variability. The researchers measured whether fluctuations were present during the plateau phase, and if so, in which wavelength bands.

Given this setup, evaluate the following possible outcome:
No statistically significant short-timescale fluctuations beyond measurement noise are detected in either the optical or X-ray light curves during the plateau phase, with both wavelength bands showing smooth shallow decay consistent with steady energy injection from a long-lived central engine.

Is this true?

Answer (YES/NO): NO